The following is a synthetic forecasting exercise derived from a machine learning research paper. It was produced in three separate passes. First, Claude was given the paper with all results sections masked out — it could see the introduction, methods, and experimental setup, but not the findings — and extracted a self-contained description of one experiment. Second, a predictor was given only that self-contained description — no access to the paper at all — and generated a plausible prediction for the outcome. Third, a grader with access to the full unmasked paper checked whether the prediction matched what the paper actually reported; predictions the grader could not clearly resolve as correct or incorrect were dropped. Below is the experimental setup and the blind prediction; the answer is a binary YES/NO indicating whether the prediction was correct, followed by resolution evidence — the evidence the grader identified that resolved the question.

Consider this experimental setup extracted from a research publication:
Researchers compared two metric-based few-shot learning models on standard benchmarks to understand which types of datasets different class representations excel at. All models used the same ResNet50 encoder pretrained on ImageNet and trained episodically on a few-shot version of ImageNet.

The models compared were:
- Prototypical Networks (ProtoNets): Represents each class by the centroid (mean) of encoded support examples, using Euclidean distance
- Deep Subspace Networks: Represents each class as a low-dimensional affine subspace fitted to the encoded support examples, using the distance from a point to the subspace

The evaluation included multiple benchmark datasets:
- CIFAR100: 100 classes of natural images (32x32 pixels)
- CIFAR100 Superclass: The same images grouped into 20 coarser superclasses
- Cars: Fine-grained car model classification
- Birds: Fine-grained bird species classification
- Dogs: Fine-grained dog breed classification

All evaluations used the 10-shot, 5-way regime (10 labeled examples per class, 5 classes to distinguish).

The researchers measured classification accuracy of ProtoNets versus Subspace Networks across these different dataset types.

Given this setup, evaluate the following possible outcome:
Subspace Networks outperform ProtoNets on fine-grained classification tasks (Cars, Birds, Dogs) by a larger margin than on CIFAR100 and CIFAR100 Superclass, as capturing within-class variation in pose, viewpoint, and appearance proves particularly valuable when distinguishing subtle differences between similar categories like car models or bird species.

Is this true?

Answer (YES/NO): NO